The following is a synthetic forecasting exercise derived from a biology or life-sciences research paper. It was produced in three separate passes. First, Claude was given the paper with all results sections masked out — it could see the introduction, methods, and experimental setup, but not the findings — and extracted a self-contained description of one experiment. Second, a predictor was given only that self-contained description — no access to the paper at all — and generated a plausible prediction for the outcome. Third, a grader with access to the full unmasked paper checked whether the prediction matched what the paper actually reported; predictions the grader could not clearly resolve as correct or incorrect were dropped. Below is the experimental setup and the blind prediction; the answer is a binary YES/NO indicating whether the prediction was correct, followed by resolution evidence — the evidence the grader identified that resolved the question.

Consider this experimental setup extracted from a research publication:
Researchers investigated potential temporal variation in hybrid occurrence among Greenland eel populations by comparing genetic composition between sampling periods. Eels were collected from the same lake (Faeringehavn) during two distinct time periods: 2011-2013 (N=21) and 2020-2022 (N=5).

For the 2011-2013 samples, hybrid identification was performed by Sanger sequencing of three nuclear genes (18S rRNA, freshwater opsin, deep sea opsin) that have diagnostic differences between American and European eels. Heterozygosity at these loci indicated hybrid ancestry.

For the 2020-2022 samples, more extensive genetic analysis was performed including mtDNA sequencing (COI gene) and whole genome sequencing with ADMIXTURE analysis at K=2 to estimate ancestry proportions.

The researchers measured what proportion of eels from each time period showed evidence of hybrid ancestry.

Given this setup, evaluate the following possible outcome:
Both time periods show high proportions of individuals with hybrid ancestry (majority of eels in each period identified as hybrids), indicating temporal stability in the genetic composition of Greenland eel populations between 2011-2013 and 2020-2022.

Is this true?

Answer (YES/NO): NO